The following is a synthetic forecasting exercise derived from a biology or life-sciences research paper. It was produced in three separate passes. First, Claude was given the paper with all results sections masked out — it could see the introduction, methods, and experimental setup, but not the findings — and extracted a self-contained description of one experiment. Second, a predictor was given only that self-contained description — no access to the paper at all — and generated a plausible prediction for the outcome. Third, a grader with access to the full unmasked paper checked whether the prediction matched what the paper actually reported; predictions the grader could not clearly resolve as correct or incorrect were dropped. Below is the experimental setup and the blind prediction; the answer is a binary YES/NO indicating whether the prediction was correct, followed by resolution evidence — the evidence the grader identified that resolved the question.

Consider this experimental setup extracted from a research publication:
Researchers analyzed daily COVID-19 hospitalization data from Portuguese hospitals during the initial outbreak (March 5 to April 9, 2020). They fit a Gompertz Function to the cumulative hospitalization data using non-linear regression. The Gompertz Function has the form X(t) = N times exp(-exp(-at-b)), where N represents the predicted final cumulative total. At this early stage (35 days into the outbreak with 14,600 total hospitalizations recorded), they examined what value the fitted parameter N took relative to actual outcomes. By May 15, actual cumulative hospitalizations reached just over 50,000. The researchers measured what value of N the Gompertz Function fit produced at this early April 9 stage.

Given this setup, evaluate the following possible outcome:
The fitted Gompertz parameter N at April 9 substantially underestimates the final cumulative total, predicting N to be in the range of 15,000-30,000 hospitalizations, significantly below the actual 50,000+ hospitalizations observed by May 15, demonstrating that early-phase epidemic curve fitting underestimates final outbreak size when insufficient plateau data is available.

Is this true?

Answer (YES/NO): NO